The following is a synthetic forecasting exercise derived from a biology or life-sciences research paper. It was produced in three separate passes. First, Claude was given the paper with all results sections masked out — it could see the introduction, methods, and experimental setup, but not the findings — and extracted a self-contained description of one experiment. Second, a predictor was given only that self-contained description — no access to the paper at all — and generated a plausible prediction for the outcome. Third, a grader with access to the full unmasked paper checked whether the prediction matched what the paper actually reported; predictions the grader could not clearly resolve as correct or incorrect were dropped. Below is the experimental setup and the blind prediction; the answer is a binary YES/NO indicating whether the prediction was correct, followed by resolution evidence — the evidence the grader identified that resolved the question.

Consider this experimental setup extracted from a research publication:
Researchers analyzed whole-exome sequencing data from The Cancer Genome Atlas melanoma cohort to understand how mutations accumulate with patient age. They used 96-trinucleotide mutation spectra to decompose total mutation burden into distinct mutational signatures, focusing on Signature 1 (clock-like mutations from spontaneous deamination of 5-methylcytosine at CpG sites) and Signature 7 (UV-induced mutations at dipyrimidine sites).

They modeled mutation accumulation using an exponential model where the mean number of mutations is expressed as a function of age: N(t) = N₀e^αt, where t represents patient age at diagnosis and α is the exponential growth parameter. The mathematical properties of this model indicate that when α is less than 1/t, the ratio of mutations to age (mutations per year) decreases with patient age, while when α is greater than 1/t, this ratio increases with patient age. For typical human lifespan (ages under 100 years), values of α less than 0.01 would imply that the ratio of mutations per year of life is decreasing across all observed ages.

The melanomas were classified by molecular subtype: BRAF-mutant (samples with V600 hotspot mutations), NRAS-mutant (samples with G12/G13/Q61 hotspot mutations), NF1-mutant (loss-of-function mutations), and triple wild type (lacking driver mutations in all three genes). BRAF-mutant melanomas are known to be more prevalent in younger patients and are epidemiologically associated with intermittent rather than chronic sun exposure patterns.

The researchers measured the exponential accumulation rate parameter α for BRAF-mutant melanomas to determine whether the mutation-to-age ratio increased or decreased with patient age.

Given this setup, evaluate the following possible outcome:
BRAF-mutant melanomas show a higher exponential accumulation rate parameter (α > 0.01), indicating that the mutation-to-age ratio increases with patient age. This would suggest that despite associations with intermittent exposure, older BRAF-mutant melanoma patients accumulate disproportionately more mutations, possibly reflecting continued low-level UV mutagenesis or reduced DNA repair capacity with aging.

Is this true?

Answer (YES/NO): NO